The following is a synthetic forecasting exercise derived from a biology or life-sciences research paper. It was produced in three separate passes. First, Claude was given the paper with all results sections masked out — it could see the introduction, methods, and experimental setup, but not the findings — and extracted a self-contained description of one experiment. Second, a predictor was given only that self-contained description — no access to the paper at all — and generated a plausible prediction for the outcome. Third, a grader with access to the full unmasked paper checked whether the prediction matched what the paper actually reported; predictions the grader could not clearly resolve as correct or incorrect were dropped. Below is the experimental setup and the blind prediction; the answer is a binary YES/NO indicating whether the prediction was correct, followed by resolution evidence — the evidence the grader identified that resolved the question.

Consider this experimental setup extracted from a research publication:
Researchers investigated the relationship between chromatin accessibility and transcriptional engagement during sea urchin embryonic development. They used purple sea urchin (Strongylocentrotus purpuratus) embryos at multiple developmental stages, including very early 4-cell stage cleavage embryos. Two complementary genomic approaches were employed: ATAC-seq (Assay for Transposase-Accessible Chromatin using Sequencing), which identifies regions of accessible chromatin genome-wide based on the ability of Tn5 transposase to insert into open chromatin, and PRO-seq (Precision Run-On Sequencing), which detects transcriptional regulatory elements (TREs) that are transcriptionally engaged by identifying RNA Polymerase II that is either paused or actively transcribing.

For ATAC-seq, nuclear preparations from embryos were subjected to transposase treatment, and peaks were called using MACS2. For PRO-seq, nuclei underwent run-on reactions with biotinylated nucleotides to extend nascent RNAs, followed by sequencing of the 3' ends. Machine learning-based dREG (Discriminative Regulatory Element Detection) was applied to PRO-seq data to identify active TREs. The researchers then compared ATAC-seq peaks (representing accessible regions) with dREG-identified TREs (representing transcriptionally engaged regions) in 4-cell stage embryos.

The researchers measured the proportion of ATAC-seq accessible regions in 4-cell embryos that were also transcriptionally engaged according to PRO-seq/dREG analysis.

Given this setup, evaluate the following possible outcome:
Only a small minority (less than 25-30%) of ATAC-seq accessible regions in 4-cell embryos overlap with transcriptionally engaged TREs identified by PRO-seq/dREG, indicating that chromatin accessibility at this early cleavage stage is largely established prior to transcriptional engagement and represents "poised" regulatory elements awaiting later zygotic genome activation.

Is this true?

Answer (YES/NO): YES